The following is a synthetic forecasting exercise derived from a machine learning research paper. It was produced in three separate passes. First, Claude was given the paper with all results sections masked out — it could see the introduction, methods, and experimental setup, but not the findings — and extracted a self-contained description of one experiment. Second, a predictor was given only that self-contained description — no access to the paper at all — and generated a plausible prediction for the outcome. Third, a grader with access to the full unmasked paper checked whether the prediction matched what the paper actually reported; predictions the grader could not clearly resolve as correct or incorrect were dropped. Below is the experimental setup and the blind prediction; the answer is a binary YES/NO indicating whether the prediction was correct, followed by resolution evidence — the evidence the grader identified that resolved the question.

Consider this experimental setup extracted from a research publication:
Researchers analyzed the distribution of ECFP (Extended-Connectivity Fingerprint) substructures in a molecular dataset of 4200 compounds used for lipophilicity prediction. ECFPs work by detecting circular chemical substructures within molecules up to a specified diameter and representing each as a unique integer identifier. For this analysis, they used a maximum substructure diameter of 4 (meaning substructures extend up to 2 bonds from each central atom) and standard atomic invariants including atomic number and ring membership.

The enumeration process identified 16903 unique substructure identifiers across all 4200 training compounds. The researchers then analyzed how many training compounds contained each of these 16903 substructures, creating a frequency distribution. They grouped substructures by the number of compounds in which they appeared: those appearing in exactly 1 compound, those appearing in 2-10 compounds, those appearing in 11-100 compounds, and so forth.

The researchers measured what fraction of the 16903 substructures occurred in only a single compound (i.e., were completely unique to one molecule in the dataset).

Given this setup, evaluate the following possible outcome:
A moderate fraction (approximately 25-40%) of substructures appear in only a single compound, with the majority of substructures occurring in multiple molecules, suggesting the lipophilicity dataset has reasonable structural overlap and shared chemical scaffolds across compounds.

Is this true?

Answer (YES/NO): NO